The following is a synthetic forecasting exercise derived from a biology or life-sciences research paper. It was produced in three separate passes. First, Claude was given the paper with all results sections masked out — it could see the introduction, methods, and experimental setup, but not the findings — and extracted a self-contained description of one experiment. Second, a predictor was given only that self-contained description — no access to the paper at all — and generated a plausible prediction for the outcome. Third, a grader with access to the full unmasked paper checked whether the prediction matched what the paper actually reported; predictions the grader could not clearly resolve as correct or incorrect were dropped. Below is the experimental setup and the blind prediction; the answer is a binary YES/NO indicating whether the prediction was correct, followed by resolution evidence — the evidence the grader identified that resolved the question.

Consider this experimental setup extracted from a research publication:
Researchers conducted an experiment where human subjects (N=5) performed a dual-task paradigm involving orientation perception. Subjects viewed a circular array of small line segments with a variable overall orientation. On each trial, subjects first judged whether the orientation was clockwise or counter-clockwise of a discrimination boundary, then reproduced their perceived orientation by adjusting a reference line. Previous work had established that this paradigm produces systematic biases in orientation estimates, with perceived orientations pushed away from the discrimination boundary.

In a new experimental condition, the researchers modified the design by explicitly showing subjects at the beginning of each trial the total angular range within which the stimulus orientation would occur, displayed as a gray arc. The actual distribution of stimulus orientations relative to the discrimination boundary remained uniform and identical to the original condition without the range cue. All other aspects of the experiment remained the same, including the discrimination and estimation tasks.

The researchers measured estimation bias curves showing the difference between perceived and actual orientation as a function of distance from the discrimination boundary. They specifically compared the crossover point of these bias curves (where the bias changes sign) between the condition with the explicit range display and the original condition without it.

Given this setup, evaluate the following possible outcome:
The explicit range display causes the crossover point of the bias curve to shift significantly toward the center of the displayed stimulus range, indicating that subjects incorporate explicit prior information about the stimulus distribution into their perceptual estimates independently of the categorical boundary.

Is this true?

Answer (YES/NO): NO